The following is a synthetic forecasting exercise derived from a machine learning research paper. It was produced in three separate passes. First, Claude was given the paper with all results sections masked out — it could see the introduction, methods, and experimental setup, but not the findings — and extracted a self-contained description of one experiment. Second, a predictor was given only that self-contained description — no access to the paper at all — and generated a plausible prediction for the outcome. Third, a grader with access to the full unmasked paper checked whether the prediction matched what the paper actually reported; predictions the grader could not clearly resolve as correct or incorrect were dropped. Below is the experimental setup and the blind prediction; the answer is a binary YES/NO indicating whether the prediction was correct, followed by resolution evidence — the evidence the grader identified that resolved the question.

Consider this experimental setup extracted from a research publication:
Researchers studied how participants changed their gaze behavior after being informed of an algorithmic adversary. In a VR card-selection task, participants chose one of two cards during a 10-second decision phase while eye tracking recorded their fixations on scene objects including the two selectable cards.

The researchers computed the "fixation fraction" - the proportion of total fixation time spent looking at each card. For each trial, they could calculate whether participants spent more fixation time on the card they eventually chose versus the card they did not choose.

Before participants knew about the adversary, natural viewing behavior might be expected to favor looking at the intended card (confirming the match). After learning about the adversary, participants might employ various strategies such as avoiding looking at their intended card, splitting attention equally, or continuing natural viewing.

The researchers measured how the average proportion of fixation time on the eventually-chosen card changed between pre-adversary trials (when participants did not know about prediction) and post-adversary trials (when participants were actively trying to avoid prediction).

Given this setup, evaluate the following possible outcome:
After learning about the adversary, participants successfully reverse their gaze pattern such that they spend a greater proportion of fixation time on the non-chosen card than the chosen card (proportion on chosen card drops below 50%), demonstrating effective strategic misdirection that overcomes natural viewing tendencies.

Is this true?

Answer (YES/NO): NO